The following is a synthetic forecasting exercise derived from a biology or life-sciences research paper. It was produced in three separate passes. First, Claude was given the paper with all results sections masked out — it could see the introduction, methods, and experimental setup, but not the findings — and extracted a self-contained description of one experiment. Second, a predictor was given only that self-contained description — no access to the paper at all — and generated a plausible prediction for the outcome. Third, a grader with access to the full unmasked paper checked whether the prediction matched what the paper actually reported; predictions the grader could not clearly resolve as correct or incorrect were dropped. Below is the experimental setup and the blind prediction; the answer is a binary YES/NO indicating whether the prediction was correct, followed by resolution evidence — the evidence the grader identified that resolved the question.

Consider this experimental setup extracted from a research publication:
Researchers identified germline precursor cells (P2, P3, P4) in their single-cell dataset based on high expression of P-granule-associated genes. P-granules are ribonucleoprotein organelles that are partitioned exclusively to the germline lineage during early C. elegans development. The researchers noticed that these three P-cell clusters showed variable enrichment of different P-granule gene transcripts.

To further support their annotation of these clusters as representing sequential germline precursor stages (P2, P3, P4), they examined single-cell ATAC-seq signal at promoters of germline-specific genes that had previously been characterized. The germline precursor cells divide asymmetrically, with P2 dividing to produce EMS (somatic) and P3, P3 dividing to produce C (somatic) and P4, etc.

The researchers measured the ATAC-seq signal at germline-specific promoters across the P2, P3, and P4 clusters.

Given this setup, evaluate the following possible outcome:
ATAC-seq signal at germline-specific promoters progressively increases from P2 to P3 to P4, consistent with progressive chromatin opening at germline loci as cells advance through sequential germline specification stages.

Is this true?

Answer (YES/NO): YES